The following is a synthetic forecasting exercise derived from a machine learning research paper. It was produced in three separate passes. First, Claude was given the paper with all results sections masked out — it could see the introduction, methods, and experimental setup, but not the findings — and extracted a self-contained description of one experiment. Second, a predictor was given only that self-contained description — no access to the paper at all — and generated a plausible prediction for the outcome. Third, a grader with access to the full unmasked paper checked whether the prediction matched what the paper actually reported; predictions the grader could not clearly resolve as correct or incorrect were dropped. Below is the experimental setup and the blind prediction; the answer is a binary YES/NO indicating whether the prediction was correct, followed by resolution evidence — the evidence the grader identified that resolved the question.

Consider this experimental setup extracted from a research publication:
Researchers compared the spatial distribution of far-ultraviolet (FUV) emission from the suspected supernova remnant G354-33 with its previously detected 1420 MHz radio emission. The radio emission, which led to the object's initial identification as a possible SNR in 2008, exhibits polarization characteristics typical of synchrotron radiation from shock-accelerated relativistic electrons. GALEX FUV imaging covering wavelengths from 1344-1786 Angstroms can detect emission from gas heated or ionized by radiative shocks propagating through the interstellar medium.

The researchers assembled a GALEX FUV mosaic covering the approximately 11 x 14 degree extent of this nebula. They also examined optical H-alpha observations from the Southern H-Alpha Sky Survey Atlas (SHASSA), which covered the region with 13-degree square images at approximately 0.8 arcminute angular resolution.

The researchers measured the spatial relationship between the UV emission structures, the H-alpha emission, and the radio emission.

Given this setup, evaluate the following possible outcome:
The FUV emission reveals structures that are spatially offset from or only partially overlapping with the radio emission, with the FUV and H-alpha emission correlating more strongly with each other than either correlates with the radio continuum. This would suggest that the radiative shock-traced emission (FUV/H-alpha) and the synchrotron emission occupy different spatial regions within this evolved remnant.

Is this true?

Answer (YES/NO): NO